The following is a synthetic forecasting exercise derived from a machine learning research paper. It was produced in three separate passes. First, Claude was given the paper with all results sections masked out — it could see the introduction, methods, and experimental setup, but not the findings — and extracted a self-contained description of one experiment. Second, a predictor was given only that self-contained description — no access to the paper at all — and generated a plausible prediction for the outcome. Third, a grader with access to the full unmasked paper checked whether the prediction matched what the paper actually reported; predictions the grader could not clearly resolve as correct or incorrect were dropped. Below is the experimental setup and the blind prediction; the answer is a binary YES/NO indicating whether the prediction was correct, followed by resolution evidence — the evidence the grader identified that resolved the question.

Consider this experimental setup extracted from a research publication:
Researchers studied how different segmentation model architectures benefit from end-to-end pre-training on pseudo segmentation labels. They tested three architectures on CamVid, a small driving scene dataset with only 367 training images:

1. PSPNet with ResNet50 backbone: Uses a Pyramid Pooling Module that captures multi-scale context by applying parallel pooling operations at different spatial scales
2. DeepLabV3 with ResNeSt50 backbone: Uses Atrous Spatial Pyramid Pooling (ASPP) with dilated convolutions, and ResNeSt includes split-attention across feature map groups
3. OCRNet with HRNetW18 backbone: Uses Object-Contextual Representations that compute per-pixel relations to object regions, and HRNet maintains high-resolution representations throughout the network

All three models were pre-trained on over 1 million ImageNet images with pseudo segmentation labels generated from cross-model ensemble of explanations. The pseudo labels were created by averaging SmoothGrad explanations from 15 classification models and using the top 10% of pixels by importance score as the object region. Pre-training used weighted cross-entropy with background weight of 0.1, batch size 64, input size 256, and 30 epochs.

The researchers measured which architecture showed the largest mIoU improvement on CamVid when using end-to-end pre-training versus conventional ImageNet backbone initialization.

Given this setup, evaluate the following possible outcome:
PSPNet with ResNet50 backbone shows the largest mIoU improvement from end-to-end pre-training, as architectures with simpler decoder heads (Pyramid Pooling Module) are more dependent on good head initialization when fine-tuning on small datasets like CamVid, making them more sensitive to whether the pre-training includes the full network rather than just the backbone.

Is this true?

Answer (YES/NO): NO